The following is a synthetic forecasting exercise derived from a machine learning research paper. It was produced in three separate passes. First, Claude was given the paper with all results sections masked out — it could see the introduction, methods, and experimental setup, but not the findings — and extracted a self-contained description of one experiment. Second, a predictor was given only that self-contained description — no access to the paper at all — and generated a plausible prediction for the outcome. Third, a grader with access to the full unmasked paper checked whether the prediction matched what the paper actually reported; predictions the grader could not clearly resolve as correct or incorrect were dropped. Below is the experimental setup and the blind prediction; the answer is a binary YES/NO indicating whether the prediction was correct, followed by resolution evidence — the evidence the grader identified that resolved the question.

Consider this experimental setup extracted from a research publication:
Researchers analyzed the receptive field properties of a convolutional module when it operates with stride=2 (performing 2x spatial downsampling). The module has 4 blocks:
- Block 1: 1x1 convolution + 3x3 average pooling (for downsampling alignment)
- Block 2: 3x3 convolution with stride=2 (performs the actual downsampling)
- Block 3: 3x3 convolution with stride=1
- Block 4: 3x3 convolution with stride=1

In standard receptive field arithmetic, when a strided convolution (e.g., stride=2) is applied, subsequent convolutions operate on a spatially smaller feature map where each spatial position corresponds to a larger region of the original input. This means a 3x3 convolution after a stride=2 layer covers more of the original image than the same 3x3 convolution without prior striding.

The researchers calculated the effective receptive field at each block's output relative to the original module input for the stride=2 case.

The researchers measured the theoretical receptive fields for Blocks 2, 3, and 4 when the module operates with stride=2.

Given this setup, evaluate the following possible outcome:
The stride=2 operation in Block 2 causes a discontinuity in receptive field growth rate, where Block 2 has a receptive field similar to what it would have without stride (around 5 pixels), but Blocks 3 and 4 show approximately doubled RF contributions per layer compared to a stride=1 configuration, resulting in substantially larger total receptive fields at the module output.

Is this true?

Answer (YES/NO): NO